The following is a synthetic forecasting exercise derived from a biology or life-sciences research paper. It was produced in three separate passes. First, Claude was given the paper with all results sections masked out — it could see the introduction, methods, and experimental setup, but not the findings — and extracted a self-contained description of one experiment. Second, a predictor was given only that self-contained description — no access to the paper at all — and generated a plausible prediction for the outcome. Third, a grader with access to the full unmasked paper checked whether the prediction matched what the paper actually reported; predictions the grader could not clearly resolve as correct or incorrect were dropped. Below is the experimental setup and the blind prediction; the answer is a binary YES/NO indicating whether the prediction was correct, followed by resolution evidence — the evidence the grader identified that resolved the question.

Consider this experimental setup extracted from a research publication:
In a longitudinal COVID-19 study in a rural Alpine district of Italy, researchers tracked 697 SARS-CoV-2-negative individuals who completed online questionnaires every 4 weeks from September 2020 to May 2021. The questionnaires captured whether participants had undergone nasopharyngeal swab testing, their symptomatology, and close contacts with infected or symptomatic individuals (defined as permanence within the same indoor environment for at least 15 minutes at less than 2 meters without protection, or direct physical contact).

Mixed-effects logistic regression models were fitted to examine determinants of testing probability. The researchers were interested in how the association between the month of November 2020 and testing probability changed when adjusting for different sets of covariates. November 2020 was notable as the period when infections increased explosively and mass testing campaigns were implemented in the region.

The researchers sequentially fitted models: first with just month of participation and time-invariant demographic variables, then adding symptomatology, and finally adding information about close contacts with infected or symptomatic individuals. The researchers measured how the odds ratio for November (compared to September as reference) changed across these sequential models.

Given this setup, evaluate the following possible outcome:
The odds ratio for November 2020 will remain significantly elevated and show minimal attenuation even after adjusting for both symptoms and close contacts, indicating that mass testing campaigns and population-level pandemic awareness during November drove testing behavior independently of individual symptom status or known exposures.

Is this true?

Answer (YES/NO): NO